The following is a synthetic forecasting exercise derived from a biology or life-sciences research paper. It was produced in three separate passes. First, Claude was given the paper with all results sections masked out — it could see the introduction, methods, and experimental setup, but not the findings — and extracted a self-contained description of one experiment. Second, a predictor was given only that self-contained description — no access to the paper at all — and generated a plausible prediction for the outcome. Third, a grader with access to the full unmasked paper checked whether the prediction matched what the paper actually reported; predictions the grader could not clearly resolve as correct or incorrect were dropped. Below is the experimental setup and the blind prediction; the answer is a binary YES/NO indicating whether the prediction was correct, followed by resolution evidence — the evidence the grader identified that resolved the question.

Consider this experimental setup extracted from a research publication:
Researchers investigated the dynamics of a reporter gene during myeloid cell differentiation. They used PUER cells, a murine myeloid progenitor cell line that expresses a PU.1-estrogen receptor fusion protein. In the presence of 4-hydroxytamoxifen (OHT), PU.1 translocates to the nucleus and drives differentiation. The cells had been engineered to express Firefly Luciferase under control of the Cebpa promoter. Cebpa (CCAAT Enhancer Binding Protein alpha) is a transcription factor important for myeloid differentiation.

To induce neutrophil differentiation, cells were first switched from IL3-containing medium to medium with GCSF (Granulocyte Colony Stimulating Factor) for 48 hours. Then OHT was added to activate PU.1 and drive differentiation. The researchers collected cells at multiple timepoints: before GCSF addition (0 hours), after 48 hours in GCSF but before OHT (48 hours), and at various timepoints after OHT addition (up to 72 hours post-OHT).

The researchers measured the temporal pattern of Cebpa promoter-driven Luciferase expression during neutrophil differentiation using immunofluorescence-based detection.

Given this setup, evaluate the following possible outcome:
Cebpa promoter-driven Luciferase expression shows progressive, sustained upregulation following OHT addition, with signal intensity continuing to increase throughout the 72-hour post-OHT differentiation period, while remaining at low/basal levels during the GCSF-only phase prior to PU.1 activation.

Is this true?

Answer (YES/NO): NO